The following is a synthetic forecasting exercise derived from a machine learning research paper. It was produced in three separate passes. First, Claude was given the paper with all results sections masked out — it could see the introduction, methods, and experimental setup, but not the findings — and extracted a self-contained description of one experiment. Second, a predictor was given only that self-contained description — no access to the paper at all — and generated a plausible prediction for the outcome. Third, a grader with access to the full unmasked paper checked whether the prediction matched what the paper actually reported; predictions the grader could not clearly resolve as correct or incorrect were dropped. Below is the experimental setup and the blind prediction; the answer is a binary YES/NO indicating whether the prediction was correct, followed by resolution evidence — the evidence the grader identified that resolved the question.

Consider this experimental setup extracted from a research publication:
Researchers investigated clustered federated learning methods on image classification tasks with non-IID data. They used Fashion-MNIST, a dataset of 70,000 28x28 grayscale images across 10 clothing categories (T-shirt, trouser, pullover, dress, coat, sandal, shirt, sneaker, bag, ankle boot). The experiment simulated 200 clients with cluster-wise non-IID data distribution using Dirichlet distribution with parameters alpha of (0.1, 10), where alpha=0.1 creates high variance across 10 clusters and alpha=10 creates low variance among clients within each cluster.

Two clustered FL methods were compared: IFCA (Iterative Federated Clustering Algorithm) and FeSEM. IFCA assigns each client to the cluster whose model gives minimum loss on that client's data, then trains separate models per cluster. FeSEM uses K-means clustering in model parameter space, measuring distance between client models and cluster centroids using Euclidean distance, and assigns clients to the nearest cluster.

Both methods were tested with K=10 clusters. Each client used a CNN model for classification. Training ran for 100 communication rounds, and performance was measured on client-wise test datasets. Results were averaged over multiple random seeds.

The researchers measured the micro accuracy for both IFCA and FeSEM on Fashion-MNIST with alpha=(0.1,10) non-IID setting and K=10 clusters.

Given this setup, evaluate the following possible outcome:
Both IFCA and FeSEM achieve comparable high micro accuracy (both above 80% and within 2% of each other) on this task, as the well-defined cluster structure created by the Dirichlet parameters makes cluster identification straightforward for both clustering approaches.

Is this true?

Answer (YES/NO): NO